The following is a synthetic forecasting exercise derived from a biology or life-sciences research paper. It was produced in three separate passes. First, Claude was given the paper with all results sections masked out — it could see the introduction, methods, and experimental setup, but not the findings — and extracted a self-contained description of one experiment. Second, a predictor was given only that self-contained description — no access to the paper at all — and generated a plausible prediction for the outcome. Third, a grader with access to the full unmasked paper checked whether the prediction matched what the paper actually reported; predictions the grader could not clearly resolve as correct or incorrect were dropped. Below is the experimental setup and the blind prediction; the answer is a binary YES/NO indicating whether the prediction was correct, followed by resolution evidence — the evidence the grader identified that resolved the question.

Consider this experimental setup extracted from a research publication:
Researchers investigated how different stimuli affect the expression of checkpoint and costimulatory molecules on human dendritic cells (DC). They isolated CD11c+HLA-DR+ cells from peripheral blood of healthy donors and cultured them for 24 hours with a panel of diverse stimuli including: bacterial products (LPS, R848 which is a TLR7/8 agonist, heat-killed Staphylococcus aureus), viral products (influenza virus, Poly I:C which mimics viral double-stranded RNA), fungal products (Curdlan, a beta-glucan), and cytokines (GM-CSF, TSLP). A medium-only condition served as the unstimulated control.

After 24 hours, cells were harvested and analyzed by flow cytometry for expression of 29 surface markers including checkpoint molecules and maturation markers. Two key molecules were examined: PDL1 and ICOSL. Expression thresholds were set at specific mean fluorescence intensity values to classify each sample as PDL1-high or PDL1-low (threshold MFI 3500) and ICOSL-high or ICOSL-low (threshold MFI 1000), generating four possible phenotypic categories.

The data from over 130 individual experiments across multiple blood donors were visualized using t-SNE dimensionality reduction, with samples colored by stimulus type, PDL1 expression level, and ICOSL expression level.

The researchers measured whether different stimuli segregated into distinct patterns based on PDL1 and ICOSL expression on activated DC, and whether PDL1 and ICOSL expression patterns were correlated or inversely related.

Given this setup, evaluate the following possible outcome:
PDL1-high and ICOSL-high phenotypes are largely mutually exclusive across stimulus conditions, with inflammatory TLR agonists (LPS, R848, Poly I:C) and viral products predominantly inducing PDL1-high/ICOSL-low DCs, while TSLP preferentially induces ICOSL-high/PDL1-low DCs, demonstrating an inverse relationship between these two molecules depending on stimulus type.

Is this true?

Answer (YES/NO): NO